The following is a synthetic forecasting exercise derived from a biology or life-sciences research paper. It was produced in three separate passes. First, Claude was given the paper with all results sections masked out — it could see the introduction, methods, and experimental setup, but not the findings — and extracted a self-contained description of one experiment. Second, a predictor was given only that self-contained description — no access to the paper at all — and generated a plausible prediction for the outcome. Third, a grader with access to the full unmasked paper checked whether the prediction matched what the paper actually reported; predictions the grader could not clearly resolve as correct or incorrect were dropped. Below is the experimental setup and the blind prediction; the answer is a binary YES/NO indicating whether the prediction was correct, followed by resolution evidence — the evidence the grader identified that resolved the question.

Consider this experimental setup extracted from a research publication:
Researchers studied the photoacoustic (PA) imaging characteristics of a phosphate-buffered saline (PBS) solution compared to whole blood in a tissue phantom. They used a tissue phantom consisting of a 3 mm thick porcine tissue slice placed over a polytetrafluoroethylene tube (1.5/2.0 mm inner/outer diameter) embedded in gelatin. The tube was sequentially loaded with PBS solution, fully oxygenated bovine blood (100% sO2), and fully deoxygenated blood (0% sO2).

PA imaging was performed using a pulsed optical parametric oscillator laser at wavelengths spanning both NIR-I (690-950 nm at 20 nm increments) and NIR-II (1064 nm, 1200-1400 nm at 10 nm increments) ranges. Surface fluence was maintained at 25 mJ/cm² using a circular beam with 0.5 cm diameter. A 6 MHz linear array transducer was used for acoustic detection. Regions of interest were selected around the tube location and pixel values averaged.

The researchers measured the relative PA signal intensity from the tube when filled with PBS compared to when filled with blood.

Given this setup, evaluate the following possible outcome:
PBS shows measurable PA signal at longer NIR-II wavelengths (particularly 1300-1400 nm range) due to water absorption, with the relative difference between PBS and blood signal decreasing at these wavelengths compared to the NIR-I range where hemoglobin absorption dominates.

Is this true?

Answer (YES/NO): YES